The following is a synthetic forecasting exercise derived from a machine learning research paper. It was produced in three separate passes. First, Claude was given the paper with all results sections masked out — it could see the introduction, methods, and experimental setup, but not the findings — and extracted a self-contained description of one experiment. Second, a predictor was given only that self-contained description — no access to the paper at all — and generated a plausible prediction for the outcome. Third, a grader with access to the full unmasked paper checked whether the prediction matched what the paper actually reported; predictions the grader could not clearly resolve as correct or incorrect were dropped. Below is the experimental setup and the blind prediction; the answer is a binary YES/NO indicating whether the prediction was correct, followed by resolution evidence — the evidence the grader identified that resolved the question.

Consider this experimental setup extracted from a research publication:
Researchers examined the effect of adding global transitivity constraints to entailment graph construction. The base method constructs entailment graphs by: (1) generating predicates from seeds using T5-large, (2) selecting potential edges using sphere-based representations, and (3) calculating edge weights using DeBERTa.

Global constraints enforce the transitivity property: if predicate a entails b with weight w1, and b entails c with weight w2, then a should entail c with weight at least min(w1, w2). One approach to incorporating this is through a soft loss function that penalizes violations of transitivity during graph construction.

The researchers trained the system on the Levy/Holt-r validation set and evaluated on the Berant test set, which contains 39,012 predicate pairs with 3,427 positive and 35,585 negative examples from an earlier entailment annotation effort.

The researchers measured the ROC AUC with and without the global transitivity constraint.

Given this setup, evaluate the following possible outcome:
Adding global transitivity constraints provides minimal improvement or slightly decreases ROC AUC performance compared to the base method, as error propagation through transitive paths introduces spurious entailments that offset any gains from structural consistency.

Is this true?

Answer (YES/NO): NO